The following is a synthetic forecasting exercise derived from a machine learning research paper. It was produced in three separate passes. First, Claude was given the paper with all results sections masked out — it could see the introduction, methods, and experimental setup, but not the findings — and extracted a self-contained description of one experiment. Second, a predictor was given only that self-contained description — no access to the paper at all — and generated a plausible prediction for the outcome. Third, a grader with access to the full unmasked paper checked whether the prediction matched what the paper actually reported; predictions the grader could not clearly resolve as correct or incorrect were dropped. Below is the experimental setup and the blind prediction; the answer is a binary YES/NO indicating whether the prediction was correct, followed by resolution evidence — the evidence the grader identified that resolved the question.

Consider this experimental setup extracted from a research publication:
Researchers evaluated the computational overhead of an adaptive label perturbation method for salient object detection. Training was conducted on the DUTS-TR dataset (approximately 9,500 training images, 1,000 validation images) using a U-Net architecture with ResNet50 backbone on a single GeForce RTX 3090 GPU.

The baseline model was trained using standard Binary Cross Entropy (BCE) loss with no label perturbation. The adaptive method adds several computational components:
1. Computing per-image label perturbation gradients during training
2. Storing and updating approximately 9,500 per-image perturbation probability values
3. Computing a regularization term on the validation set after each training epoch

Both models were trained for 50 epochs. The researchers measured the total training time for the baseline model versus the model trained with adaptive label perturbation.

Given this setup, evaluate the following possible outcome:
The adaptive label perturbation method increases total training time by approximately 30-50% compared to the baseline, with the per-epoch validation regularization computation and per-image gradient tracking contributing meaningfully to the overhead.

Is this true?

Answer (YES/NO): NO